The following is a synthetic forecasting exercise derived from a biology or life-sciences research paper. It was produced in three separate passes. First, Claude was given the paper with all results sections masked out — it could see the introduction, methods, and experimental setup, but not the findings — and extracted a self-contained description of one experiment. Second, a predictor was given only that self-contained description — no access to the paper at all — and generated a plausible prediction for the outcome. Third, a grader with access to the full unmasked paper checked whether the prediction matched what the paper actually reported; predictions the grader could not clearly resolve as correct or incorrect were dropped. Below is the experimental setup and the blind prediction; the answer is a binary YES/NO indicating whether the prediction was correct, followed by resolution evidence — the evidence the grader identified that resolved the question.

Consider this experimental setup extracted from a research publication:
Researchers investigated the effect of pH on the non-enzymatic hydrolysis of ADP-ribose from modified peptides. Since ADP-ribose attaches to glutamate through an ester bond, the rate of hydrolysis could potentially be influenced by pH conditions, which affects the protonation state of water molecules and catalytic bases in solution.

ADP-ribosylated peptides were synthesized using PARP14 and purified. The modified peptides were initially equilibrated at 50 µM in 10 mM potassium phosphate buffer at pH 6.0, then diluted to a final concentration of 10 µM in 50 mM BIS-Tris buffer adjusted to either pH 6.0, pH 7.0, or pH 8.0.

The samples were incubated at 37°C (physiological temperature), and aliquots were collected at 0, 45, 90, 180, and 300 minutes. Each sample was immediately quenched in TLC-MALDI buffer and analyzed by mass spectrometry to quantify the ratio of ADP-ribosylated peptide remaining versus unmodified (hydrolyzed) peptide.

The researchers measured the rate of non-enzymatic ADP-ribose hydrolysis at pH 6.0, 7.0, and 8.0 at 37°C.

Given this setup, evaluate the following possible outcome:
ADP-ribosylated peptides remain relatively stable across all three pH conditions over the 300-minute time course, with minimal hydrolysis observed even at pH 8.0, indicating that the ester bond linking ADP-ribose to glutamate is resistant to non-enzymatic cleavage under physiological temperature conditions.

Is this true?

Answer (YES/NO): NO